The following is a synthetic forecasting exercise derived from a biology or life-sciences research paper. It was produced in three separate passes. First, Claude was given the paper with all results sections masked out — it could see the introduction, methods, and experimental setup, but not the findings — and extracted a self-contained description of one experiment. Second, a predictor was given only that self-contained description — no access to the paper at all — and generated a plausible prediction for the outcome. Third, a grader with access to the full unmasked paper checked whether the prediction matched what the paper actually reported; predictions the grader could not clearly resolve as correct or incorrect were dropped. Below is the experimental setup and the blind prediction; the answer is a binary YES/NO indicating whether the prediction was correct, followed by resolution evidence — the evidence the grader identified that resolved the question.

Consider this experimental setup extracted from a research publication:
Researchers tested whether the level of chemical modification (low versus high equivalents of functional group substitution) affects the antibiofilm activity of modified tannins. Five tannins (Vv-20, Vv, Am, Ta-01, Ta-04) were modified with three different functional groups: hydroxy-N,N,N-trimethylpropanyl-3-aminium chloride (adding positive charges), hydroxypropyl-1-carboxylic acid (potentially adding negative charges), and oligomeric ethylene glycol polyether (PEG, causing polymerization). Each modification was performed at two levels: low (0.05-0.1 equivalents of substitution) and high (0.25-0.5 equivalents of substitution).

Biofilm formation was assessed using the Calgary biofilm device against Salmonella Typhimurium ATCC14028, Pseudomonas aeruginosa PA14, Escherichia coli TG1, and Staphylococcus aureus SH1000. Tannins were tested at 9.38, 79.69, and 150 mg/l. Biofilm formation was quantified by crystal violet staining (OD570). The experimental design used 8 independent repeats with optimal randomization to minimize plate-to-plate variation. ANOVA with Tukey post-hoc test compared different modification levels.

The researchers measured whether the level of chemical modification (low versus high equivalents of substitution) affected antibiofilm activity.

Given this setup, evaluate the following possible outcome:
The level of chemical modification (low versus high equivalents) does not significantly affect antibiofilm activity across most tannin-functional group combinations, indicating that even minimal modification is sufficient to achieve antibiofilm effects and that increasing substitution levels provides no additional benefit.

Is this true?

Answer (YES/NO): NO